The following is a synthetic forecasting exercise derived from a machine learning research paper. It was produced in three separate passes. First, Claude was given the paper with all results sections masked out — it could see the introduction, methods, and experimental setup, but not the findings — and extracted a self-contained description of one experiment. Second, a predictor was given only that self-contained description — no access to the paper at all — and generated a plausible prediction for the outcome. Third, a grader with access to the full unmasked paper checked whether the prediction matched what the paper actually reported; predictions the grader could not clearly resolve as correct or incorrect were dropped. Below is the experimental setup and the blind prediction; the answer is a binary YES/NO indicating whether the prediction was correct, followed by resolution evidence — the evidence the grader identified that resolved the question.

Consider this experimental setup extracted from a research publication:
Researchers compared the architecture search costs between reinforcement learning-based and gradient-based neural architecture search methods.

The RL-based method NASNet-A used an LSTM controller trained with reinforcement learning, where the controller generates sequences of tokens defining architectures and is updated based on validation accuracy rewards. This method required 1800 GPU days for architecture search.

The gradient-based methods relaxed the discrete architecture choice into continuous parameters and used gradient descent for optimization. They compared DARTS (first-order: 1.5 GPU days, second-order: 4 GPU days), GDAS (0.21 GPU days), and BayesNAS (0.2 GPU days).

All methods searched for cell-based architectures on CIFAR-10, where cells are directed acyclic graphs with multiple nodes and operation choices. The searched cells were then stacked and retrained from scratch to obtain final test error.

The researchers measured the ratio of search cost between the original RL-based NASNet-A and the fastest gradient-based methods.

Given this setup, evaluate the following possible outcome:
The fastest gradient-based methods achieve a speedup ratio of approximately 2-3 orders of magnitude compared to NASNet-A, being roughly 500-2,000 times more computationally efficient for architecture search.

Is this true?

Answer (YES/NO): NO